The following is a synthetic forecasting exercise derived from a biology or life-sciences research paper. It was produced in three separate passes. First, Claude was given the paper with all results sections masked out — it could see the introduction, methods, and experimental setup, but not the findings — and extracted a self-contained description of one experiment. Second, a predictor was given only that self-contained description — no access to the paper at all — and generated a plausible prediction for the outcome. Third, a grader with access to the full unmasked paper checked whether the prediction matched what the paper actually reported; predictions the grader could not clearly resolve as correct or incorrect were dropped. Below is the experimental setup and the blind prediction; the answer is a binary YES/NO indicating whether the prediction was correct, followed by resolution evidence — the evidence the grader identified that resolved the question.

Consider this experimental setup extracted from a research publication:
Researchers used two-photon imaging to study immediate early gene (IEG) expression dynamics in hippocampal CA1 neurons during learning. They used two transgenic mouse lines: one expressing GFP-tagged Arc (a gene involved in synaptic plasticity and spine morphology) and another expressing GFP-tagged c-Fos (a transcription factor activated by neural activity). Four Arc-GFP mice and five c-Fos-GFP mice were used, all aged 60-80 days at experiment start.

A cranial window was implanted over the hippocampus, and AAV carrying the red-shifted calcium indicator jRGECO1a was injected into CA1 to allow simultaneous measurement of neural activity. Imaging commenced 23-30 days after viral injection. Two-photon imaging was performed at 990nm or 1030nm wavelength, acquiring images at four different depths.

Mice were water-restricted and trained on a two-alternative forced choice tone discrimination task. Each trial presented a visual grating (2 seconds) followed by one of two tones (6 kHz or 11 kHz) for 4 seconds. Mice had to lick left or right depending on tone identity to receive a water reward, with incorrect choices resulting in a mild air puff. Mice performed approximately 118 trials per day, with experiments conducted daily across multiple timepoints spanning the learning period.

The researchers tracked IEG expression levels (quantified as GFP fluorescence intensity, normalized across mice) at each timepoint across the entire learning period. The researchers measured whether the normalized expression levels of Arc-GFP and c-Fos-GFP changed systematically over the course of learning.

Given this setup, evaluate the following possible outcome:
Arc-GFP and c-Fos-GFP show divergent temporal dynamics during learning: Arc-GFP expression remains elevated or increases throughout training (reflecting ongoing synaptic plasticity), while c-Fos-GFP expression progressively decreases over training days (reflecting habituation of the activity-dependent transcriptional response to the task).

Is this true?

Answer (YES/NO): NO